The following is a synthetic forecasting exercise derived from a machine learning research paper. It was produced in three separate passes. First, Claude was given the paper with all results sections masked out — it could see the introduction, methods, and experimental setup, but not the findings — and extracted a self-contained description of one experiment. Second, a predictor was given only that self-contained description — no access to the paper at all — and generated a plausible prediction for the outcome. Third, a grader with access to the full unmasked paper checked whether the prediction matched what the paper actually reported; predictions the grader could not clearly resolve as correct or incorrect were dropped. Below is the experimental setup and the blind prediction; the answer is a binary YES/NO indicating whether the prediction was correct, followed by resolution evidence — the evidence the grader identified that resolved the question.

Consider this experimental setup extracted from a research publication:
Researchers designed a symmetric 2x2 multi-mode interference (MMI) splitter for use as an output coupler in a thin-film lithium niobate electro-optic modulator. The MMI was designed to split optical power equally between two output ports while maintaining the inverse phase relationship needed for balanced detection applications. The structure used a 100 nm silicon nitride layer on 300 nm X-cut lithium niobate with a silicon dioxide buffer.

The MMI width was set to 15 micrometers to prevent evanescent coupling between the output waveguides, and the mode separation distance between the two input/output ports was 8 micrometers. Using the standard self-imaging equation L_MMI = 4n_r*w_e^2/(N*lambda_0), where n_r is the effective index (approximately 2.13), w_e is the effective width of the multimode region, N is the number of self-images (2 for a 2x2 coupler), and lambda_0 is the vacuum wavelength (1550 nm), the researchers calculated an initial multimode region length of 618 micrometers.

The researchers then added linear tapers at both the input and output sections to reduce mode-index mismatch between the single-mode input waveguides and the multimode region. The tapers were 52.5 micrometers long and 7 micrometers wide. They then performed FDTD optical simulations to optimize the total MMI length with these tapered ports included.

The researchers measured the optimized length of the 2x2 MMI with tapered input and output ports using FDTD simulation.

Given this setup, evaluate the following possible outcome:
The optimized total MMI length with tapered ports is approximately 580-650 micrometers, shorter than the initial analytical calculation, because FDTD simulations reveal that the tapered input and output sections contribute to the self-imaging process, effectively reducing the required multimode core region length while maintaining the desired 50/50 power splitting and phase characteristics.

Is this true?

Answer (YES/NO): NO